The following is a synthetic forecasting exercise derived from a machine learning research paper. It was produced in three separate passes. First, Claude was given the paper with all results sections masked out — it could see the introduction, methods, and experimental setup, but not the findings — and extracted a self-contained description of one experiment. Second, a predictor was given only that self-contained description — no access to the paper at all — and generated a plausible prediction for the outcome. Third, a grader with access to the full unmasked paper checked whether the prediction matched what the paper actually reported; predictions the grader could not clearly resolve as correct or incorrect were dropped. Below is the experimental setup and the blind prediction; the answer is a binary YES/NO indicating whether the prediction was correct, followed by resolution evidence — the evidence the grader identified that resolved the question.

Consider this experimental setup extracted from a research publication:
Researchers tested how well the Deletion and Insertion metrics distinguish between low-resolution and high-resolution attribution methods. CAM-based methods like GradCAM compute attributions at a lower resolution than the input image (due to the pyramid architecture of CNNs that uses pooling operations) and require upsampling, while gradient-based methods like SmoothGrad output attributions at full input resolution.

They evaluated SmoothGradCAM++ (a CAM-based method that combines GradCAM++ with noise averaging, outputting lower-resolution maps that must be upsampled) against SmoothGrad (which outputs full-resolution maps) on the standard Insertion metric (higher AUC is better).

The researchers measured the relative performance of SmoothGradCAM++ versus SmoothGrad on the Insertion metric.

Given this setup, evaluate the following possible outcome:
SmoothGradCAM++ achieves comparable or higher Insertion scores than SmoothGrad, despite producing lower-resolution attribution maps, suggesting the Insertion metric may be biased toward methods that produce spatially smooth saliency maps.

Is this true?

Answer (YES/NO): YES